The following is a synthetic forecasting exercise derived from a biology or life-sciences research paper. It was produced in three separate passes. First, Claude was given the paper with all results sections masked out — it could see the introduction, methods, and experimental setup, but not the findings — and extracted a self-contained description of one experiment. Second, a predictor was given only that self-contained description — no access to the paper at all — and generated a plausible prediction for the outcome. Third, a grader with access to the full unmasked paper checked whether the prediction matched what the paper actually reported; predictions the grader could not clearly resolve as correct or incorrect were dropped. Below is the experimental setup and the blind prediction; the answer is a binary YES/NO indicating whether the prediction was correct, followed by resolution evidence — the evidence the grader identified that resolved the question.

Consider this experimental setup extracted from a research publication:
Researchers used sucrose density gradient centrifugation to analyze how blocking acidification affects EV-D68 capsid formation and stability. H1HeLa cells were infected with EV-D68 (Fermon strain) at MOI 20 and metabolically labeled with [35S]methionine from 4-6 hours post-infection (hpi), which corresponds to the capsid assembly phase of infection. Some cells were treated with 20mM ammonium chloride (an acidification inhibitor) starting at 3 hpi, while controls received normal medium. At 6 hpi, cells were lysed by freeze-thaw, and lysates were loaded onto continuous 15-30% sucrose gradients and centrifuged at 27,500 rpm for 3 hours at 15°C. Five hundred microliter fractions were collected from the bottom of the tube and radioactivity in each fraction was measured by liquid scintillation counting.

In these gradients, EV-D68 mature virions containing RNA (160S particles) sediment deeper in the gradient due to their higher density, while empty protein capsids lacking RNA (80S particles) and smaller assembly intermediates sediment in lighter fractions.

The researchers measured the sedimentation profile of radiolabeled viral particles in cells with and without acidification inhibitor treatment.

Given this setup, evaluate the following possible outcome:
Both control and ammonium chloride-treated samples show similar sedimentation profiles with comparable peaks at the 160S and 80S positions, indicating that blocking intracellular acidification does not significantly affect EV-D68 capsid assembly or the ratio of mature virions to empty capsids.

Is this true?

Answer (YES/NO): NO